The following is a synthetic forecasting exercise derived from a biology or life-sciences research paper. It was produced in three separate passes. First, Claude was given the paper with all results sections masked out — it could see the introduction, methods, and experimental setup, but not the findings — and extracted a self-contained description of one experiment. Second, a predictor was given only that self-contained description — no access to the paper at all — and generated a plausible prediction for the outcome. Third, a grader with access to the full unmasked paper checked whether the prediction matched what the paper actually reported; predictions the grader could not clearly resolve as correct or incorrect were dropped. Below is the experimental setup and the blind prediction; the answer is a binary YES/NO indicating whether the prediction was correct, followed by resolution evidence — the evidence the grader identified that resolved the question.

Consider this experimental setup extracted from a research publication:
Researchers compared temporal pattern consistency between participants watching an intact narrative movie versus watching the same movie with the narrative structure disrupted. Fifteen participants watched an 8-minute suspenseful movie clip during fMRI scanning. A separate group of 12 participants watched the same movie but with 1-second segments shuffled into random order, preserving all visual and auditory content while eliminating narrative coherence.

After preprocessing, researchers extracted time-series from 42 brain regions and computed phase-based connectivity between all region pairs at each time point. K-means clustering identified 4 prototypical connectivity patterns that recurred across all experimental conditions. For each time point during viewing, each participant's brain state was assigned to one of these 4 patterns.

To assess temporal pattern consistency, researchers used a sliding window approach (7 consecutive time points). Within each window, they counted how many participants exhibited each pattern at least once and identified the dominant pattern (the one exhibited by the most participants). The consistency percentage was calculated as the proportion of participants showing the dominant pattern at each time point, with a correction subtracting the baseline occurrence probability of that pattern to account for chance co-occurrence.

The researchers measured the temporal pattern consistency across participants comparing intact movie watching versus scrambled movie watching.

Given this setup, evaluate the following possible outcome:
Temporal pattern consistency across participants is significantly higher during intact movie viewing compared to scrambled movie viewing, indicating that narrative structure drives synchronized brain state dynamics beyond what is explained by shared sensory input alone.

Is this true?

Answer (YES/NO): YES